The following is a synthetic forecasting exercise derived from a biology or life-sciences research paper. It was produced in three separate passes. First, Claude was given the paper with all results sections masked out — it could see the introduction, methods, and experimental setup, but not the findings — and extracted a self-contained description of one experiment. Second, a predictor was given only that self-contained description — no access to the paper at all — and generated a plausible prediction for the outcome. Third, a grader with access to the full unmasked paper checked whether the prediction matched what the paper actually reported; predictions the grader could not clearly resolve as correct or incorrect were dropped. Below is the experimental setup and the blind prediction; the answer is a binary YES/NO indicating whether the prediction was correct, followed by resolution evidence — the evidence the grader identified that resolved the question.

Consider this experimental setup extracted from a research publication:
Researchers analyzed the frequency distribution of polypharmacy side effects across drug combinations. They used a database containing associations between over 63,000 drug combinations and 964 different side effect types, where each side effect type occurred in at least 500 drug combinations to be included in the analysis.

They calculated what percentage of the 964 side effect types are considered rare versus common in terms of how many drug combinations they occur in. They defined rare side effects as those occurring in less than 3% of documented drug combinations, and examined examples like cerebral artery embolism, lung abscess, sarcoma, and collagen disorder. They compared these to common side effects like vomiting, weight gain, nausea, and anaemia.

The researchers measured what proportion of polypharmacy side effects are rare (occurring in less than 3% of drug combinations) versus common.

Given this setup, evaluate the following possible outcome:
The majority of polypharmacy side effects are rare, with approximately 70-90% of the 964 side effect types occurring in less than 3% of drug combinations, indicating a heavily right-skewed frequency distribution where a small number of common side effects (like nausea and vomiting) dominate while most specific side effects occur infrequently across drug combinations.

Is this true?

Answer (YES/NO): NO